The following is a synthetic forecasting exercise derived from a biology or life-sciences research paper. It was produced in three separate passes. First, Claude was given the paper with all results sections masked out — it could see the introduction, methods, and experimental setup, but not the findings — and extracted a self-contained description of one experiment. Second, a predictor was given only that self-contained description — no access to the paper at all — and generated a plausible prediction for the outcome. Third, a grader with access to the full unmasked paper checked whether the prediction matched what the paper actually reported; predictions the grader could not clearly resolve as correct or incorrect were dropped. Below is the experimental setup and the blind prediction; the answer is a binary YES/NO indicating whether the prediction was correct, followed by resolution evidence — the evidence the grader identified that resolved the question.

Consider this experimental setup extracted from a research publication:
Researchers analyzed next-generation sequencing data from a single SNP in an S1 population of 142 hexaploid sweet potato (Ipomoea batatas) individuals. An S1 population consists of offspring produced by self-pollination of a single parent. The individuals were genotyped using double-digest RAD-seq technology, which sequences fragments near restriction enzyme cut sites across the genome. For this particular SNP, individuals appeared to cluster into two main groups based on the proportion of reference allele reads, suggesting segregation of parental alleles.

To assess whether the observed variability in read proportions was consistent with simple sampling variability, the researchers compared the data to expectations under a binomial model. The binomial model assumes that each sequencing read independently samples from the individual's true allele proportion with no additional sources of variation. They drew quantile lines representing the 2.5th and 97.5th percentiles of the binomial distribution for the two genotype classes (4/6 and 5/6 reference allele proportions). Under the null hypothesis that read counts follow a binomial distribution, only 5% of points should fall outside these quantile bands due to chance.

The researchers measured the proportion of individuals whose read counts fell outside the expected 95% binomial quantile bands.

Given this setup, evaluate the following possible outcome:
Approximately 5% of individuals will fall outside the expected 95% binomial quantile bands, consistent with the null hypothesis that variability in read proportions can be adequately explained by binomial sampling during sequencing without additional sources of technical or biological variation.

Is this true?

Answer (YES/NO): NO